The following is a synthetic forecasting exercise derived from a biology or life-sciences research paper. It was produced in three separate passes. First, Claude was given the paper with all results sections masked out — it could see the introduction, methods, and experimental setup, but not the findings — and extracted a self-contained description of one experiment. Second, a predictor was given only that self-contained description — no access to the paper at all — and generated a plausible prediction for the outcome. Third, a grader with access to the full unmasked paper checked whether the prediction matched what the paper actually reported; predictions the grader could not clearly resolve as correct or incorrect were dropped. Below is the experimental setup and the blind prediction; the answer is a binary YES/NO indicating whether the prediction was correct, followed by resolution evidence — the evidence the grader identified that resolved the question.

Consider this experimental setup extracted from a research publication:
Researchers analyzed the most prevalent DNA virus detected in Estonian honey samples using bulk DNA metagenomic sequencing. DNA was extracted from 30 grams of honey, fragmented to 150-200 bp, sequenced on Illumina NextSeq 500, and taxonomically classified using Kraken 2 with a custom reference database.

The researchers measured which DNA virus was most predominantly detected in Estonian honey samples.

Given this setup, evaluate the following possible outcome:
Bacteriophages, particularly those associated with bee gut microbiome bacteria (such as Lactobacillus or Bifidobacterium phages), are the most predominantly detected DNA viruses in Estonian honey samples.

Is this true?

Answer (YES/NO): NO